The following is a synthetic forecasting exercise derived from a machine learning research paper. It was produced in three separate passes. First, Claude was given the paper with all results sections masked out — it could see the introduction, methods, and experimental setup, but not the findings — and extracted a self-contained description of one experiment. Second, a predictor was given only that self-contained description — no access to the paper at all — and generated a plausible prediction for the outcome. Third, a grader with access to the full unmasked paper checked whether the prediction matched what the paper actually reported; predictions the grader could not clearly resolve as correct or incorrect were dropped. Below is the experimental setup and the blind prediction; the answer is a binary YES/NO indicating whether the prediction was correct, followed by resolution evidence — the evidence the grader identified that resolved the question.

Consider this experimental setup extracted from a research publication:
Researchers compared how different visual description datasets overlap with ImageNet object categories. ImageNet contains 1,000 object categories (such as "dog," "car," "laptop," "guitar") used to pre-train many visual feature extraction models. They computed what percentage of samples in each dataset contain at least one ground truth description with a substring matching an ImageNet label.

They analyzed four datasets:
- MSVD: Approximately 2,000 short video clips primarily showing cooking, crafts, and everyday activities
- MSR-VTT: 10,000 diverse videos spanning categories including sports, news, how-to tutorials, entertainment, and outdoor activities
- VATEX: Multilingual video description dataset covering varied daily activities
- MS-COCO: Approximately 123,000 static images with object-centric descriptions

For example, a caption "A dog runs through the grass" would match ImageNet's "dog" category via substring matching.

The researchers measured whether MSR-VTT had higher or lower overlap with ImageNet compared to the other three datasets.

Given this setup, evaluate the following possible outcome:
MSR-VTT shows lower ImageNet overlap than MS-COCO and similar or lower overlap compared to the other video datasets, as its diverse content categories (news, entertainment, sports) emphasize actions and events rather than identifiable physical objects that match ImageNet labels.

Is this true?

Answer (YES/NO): YES